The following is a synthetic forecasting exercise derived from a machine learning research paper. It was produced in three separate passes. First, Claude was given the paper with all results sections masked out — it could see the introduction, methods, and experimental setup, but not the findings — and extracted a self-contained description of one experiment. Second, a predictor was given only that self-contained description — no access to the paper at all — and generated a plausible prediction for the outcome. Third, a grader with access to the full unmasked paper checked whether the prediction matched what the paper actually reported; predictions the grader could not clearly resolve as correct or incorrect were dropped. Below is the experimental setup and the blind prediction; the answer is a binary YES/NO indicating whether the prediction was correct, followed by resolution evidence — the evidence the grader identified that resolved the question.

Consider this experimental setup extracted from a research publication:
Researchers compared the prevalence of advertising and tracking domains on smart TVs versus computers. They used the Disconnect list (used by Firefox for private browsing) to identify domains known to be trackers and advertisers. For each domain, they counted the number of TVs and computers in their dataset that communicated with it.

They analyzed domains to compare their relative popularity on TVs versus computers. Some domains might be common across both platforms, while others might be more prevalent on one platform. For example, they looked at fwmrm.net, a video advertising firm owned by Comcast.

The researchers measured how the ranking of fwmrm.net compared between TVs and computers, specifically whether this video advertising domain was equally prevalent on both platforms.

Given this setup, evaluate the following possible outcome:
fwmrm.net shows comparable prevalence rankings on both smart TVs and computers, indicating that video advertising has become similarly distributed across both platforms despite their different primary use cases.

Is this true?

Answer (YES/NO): NO